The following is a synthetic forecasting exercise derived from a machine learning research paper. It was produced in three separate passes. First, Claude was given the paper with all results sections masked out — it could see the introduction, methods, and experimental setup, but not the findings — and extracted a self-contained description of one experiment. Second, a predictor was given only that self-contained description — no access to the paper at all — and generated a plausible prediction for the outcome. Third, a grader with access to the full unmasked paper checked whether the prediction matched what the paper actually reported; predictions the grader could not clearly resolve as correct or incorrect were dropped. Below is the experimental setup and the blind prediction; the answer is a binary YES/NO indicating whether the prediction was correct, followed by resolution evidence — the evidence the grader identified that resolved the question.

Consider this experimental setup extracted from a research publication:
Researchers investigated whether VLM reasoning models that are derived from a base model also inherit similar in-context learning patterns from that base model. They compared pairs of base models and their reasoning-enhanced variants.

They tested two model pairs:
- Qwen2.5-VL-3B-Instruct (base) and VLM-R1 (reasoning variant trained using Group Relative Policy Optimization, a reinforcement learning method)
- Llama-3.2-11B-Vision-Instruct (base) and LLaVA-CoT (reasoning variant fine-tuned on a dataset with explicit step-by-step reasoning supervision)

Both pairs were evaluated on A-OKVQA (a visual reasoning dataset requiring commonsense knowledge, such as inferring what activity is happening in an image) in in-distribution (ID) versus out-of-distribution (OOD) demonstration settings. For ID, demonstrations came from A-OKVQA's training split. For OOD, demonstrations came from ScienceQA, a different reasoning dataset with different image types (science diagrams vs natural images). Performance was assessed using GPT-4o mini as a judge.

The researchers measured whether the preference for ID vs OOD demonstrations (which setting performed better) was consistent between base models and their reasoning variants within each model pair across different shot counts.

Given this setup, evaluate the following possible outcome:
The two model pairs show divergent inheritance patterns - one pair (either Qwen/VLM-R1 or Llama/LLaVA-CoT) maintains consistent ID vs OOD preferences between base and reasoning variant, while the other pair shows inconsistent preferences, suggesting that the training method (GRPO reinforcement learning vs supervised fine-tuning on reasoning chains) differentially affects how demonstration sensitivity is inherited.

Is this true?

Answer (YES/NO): NO